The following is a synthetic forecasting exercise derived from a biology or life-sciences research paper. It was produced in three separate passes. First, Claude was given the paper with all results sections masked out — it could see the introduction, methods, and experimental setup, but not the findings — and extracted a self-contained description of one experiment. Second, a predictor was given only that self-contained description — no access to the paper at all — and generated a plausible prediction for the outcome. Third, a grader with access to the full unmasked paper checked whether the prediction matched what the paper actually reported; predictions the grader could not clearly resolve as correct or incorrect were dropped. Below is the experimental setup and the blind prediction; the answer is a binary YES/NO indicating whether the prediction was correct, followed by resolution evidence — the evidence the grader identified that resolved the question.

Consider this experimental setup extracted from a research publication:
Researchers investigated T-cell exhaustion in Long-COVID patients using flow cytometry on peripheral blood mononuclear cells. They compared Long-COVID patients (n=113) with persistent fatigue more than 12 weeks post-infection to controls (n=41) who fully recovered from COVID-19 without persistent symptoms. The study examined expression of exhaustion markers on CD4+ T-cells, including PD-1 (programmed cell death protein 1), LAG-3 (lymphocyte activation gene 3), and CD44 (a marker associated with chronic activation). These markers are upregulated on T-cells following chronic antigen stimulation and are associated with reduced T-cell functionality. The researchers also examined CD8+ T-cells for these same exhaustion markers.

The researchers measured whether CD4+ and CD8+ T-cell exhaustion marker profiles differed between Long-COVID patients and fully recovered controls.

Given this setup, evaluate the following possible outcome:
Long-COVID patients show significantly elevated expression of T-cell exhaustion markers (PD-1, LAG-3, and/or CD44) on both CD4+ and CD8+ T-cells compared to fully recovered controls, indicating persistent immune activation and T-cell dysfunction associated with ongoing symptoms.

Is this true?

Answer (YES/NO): NO